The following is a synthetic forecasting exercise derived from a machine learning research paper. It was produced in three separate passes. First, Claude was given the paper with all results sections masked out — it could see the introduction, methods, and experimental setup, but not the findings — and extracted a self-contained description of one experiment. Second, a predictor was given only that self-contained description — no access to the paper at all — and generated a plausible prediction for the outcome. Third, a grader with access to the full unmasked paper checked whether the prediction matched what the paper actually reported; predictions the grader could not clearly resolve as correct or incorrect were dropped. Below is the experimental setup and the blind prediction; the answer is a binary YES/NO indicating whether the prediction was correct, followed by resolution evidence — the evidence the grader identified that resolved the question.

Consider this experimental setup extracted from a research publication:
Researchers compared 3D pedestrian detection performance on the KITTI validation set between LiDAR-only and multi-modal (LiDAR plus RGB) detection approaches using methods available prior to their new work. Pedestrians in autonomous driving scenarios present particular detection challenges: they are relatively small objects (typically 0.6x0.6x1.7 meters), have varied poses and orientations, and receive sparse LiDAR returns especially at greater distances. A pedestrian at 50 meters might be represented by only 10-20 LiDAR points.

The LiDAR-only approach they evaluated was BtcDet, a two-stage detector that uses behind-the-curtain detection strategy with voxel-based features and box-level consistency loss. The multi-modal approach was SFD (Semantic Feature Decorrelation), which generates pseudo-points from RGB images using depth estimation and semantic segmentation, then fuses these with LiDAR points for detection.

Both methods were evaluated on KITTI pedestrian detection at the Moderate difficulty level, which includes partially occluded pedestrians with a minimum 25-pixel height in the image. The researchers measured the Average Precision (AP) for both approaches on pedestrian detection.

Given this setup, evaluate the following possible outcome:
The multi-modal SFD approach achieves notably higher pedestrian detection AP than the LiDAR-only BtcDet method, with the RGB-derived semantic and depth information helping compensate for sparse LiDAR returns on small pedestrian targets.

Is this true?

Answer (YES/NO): YES